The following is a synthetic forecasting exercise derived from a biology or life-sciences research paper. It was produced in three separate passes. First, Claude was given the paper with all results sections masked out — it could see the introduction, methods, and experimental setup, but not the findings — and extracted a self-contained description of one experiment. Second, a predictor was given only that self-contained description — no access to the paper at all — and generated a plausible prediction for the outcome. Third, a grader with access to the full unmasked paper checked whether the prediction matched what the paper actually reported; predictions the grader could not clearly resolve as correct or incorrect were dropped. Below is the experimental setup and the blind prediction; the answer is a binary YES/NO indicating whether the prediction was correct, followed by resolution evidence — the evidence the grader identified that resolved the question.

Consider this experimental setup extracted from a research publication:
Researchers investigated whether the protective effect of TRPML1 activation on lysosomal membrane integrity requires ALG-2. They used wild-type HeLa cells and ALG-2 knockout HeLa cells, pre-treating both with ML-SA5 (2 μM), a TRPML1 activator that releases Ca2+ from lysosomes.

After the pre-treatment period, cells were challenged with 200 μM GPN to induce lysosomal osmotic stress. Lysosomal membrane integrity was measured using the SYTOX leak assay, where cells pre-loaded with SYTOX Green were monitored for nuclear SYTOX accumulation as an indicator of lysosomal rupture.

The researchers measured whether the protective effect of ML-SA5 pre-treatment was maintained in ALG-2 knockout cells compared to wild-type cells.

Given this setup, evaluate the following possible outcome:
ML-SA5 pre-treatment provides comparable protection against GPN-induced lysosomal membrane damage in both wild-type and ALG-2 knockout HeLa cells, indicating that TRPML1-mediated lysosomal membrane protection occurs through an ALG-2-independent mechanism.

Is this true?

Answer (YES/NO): NO